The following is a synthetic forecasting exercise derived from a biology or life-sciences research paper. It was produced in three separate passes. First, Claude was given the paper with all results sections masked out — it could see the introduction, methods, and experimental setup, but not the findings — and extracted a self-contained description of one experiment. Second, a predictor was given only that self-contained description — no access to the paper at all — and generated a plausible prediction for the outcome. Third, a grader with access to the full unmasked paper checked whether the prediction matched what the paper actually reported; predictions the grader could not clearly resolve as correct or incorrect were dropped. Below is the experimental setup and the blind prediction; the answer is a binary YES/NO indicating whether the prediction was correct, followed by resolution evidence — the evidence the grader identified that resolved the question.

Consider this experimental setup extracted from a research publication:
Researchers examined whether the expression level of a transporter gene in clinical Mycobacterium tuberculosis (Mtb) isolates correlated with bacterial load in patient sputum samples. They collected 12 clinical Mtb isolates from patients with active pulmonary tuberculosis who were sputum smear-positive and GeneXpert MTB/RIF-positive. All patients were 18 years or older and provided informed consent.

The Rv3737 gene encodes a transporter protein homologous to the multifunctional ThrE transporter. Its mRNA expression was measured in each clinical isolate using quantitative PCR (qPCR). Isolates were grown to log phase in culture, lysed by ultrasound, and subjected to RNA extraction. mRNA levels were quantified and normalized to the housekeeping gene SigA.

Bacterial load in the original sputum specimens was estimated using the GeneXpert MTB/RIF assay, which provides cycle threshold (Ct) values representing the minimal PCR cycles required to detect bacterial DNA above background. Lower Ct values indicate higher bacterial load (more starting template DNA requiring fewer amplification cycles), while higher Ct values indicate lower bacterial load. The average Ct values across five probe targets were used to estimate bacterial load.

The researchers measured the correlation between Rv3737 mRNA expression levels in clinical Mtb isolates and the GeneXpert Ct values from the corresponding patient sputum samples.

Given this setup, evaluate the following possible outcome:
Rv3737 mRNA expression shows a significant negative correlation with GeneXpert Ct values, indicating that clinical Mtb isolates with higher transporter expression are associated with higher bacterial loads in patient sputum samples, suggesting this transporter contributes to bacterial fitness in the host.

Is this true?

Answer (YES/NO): YES